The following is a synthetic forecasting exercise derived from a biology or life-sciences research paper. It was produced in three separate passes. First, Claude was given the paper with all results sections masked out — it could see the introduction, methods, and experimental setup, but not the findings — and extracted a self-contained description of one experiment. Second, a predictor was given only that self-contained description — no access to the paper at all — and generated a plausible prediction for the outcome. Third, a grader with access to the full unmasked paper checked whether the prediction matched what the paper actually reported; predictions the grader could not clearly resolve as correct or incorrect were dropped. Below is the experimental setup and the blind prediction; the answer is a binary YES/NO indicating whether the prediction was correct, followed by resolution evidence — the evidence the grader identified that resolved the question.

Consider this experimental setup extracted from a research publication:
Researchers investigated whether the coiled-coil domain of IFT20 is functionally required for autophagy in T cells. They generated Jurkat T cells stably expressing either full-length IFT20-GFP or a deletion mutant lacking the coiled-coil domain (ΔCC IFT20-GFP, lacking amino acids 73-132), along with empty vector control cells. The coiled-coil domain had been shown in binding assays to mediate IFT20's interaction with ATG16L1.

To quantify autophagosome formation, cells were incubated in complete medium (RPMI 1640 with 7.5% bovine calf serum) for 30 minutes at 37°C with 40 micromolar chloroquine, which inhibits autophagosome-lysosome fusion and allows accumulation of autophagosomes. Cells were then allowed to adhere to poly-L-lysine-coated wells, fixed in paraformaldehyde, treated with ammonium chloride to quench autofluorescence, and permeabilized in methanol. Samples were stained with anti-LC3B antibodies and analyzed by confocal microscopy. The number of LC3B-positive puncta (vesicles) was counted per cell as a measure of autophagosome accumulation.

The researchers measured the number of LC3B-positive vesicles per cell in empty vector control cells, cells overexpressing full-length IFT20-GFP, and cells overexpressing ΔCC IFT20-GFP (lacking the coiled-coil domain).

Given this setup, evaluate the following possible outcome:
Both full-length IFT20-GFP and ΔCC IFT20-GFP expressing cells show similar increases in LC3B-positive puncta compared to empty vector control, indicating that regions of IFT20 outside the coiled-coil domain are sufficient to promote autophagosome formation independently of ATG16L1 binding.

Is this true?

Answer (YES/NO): NO